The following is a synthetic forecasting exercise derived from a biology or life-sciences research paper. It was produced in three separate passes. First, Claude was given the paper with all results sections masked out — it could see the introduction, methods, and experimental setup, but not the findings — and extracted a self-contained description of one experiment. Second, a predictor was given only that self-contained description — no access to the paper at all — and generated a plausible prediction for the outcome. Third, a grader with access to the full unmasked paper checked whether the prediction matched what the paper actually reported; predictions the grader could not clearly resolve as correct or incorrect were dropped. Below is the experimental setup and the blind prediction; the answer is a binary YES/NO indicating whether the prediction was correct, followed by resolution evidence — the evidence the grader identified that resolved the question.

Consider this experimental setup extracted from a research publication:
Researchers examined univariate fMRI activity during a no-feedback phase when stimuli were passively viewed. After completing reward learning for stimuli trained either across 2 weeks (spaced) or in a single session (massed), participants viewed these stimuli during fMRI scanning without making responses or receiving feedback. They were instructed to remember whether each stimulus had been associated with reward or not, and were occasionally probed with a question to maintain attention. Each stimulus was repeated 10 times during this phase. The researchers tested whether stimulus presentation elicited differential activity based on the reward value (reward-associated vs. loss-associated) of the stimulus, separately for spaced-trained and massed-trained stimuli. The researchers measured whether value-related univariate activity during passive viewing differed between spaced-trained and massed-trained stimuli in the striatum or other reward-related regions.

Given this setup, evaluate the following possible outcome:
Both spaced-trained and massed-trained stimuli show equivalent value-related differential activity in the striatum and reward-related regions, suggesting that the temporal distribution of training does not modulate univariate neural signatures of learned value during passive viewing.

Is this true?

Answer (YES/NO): NO